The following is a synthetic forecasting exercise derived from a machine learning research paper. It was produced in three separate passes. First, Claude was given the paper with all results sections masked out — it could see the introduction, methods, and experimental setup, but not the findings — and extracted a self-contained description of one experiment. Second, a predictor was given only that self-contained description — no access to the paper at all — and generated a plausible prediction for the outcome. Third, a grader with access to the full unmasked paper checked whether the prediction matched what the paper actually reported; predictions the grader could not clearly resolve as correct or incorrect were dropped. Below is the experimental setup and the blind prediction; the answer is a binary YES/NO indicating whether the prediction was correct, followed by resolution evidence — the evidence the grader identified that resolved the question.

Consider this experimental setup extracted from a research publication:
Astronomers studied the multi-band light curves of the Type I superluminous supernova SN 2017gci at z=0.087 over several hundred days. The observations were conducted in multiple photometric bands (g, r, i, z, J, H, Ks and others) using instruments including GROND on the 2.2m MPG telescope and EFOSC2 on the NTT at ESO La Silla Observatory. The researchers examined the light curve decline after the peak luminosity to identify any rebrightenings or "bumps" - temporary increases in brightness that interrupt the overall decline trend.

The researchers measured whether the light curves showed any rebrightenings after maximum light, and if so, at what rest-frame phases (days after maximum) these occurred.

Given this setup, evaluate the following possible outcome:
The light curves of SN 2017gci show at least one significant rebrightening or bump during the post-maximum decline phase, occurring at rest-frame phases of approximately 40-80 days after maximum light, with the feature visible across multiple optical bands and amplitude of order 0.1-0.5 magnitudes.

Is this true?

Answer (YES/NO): NO